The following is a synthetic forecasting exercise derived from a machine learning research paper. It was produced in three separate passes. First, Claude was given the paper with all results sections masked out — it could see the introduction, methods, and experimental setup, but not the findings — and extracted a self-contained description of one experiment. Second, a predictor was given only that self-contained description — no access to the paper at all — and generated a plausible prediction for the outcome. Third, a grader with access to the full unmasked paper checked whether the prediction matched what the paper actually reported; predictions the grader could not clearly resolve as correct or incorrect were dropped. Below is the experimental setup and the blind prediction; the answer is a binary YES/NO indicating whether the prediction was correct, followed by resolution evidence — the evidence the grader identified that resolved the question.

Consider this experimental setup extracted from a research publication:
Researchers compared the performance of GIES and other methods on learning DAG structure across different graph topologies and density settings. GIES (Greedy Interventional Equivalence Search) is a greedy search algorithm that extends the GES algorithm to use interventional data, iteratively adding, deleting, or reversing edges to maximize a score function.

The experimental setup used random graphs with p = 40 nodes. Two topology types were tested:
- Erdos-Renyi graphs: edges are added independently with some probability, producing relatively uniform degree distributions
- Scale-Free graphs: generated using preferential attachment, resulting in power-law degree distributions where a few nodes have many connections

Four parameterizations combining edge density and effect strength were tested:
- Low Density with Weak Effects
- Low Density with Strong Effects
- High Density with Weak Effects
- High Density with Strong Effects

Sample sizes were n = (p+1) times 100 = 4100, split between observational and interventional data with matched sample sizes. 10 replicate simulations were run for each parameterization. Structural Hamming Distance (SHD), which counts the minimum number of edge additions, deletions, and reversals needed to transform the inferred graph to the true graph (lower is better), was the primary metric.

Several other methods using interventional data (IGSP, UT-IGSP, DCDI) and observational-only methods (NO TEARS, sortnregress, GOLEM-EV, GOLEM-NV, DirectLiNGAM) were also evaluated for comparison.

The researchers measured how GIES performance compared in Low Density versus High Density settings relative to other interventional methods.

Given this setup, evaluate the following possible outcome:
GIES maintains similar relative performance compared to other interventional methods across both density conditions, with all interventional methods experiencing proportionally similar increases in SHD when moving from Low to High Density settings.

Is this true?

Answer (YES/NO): NO